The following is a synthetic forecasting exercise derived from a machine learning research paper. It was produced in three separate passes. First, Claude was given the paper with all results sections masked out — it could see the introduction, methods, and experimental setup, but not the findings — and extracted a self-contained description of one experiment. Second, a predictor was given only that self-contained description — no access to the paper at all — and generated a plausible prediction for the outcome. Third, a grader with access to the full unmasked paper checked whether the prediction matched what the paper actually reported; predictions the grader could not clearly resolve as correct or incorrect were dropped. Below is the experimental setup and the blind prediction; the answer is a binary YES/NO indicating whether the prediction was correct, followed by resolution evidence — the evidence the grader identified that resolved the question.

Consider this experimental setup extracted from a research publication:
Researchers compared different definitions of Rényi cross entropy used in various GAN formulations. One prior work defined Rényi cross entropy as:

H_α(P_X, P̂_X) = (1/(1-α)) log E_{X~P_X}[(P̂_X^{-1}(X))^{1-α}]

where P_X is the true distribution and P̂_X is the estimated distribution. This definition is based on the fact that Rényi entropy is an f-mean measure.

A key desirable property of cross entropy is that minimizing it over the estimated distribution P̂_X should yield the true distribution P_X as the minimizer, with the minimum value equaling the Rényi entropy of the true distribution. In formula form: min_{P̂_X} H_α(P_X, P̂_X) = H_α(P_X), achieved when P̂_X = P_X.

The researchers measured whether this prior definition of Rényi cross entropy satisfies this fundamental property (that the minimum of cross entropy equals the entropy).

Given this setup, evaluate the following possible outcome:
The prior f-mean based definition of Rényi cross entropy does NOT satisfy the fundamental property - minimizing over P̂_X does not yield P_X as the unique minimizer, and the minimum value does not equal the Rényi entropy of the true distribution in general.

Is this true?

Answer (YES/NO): YES